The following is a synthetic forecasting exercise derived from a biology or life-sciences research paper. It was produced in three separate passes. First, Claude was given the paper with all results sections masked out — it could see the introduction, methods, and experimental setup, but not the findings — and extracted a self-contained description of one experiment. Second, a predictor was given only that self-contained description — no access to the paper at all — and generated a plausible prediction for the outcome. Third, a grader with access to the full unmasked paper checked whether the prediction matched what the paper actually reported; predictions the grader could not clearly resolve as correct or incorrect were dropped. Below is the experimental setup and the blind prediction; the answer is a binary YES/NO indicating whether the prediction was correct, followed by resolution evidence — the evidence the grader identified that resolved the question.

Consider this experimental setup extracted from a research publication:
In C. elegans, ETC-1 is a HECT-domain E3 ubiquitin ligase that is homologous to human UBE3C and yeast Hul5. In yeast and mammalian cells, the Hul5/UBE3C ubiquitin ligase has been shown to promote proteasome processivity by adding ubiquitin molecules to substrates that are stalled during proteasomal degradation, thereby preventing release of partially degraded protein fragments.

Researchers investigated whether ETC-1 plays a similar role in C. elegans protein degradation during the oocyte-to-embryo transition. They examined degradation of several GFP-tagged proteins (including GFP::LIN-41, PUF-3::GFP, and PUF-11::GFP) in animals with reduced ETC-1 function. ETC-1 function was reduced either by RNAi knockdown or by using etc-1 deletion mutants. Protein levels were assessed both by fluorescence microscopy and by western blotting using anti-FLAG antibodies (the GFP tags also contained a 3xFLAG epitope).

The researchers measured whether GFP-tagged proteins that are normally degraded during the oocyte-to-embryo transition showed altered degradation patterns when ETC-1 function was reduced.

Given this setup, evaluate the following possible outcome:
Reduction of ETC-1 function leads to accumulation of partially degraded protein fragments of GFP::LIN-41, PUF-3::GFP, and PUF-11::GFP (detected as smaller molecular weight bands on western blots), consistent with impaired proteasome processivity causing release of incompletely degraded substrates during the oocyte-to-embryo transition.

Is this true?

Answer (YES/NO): YES